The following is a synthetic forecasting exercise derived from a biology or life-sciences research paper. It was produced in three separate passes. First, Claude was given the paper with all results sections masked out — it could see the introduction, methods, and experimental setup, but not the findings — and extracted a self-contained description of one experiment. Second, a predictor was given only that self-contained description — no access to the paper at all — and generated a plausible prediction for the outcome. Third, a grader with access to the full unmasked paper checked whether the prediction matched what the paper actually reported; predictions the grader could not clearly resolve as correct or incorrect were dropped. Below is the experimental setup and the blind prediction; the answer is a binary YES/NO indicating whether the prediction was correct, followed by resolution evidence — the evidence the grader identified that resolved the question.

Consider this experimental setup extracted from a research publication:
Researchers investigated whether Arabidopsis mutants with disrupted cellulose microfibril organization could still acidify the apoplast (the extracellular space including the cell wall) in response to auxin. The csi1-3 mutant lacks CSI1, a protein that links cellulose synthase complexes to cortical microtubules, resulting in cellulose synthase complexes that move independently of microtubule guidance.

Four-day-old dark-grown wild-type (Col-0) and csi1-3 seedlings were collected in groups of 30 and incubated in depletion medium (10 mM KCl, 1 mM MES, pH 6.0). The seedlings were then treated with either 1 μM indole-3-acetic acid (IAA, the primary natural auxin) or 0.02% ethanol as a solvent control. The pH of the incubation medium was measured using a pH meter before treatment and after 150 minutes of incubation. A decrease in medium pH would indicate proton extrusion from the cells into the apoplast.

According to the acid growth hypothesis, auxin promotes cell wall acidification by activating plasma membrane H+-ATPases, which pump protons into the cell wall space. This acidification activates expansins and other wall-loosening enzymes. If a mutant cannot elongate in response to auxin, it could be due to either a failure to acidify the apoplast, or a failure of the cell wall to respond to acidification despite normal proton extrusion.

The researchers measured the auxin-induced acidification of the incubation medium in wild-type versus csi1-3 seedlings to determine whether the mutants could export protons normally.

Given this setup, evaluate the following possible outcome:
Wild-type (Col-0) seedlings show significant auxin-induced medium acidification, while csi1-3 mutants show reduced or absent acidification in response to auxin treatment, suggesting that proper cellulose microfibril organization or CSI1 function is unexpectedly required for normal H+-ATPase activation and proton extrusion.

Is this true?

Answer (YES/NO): NO